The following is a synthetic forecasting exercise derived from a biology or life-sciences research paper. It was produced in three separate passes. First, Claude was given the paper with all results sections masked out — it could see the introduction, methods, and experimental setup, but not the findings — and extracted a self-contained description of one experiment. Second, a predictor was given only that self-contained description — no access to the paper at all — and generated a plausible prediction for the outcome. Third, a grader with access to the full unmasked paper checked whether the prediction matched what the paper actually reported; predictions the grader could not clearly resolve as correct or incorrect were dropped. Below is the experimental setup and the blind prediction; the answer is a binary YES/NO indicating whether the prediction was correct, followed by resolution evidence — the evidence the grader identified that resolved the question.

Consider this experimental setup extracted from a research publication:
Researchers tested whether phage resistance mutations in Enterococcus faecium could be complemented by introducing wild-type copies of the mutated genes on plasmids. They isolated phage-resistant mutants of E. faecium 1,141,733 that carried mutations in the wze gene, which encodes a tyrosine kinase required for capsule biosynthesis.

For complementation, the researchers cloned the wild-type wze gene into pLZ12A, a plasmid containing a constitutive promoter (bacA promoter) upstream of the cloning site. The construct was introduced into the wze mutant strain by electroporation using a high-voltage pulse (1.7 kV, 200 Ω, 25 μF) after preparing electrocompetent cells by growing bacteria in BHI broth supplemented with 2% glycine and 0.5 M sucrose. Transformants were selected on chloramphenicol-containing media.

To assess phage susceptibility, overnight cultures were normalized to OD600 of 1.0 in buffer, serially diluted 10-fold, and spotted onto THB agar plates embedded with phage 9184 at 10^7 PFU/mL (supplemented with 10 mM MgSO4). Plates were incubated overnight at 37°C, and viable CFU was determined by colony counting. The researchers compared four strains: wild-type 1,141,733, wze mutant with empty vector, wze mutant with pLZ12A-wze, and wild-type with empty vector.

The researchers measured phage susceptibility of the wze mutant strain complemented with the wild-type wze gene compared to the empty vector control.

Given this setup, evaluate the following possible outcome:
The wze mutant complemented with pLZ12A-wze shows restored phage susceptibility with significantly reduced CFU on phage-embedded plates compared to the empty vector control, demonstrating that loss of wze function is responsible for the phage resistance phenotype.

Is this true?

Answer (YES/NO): NO